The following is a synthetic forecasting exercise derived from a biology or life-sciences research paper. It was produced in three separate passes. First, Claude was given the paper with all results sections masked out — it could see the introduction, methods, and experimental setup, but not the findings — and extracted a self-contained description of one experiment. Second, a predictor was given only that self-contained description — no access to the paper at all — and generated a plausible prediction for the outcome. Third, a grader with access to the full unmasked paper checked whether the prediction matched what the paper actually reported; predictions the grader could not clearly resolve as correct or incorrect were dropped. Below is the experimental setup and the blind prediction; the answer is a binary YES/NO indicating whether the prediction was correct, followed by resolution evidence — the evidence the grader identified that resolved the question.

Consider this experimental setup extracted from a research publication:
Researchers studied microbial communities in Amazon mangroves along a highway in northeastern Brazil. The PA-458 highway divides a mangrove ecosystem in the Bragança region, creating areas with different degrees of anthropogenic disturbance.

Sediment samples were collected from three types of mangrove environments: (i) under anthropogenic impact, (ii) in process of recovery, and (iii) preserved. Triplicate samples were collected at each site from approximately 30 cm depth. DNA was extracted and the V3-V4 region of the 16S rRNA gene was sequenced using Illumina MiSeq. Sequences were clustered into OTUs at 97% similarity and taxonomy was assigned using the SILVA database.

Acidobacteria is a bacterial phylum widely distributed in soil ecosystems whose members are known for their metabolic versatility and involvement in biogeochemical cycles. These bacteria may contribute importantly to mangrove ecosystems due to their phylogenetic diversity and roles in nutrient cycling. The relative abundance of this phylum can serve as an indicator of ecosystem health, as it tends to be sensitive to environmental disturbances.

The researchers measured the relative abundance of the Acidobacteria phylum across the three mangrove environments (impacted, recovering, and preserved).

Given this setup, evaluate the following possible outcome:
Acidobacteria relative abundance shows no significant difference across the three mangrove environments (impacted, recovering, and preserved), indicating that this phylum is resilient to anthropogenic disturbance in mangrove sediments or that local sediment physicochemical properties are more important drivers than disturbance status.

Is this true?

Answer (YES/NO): NO